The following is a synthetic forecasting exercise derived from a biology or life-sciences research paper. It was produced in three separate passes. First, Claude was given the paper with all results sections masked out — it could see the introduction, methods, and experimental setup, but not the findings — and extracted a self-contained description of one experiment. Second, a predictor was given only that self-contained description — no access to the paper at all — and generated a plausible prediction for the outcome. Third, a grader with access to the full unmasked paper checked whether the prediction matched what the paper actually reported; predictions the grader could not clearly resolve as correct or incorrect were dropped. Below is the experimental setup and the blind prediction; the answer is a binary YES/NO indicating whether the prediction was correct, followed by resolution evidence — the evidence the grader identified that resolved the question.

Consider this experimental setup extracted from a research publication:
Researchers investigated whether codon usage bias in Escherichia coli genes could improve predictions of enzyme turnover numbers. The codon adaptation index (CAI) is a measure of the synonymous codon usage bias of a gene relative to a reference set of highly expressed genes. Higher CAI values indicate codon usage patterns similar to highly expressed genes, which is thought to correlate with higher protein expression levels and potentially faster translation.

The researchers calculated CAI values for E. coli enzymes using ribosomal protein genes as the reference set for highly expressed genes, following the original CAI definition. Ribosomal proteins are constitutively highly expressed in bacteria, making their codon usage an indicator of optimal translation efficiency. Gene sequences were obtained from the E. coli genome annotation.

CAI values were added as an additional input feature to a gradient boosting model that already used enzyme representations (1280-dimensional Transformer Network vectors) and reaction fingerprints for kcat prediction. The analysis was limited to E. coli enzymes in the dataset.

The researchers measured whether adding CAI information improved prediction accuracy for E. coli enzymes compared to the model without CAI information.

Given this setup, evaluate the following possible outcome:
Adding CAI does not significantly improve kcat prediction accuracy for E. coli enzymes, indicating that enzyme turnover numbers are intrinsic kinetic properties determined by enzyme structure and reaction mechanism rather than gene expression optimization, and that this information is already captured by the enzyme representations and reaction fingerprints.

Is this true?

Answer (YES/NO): YES